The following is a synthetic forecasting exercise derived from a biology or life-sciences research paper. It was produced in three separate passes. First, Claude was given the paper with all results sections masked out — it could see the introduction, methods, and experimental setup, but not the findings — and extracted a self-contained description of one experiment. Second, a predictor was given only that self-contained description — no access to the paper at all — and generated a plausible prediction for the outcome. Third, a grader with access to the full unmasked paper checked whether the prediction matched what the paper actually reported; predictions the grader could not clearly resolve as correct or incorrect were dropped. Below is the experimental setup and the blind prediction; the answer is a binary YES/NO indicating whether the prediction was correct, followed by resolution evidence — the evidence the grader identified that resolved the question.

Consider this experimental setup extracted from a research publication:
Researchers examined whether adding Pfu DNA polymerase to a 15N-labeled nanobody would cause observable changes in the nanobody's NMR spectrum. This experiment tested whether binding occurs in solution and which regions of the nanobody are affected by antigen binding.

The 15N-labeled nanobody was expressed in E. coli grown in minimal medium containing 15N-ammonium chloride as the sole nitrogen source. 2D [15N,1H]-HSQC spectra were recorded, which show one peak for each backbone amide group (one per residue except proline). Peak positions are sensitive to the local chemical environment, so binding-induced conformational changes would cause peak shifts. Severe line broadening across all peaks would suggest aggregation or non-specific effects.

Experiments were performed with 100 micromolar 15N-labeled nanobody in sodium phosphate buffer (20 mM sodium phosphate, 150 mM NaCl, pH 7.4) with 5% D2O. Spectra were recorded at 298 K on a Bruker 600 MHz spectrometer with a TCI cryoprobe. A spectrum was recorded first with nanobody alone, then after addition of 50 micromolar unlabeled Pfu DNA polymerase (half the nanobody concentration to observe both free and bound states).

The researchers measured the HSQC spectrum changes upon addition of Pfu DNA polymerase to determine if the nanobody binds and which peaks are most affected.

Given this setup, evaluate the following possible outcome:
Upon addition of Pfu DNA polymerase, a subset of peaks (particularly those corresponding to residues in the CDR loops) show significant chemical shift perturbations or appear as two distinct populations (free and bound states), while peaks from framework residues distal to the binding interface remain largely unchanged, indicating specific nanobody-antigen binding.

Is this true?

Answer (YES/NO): NO